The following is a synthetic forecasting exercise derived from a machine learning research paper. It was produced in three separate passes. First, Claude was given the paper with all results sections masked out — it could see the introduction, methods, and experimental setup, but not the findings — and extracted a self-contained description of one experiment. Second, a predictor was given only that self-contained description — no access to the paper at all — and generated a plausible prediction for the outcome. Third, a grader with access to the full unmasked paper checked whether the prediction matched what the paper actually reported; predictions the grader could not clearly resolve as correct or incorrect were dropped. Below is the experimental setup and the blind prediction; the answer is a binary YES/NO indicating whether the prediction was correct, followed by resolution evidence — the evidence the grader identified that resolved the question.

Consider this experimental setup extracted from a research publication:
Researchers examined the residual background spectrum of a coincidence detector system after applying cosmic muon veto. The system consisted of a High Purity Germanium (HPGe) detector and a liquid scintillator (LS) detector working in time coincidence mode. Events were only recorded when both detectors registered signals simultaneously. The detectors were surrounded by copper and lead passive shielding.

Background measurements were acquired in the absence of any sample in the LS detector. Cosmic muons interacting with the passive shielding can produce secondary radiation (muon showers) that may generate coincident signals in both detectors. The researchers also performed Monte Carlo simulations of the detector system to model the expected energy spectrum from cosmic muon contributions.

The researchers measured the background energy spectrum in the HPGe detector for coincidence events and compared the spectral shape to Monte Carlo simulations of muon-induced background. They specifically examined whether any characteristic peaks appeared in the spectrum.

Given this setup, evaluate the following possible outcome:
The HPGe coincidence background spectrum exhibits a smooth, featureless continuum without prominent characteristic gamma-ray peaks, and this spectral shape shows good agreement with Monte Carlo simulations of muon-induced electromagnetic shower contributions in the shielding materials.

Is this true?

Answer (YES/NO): NO